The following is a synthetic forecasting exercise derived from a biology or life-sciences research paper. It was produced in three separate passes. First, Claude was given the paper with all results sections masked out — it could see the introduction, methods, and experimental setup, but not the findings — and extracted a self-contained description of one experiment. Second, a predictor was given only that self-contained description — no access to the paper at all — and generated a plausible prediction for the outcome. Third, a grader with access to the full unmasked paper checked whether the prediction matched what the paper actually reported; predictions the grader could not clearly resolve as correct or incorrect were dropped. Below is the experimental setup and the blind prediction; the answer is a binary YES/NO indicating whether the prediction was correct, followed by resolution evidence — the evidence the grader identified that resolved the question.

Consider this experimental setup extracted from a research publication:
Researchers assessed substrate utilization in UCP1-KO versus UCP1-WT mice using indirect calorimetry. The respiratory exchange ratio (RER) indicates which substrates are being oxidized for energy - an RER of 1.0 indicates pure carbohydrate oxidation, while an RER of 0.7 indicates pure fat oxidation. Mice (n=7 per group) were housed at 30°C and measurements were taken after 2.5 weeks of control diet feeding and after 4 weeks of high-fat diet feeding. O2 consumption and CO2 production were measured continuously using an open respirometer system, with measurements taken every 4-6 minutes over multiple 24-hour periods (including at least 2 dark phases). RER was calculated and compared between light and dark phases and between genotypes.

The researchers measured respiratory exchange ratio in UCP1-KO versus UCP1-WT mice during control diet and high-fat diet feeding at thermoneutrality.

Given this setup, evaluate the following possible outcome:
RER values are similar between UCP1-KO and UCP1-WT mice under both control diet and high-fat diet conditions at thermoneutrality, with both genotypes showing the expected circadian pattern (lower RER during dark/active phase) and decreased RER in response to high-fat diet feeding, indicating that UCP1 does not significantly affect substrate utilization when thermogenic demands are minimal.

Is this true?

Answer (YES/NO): NO